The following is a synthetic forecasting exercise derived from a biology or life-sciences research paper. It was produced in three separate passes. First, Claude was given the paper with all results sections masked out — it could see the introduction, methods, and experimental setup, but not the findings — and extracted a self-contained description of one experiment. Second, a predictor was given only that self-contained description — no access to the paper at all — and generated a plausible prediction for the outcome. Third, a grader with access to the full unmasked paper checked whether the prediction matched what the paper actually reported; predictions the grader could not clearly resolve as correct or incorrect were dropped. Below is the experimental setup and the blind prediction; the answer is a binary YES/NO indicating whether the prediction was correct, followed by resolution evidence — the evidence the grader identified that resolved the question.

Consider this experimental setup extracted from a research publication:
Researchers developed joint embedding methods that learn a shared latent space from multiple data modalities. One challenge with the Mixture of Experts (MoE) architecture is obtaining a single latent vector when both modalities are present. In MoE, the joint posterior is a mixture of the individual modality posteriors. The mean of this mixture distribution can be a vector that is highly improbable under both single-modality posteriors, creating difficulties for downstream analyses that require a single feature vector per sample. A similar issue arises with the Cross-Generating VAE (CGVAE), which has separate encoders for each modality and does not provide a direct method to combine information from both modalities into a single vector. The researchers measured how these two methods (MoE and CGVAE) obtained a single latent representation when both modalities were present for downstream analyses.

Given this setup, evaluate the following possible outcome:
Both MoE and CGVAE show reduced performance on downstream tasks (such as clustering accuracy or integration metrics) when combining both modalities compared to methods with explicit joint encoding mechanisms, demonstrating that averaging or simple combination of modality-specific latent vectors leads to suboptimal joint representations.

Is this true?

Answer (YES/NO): NO